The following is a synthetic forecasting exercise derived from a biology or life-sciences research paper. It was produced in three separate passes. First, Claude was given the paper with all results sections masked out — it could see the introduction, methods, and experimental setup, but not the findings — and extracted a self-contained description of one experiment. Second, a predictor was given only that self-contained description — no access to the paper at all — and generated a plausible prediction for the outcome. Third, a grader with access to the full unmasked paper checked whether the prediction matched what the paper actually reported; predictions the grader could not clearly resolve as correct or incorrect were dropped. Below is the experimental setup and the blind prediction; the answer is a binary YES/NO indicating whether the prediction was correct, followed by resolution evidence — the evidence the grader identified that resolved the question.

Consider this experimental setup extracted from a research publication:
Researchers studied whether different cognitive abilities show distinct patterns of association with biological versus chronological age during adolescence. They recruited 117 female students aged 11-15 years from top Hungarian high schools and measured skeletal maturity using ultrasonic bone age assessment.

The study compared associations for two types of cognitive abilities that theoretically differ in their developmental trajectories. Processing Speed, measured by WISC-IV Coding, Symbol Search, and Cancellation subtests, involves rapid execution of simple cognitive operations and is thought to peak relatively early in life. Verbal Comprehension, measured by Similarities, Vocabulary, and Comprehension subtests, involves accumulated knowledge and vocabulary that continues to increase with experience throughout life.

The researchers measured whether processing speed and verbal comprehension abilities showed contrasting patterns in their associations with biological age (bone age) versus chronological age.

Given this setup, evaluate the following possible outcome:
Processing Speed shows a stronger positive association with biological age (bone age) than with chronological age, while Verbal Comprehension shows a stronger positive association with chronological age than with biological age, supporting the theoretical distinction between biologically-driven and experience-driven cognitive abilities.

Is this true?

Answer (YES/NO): YES